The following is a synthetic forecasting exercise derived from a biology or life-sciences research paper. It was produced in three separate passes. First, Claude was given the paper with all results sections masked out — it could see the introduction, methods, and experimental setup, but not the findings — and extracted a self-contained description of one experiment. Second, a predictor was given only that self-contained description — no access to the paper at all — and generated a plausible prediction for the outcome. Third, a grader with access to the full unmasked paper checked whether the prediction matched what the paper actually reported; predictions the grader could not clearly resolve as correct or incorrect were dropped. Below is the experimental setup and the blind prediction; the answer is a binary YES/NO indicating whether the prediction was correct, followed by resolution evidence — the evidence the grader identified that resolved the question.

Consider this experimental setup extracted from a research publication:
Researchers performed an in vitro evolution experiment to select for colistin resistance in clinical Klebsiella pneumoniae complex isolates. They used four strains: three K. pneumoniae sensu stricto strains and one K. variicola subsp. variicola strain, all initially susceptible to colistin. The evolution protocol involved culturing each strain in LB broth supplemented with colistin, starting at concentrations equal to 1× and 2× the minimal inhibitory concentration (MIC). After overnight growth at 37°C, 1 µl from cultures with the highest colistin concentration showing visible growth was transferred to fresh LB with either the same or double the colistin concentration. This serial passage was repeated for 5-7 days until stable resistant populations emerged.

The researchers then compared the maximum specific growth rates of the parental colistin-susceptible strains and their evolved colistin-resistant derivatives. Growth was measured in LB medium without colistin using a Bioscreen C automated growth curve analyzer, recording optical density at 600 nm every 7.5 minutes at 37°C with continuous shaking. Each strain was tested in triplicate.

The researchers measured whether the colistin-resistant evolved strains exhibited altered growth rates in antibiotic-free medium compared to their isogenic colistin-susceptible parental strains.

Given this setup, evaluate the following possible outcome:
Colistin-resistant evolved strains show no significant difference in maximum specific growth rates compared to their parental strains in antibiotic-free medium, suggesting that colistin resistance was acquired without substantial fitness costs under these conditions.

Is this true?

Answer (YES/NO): NO